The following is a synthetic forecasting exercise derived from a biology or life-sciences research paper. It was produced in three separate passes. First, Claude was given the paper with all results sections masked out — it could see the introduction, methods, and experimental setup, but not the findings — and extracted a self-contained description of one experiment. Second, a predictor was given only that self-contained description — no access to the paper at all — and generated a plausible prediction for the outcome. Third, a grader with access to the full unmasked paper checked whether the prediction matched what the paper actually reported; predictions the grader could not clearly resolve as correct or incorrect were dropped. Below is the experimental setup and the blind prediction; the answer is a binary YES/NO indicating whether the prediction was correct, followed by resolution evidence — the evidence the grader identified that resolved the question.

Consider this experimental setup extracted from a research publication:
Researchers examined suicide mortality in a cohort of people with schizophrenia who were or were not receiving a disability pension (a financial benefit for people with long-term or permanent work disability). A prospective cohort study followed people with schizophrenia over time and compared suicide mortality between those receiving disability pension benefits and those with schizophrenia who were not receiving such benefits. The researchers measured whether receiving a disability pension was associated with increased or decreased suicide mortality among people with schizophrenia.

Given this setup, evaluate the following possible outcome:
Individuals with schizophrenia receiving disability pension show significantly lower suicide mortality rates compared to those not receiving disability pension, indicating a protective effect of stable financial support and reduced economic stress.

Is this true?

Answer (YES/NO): YES